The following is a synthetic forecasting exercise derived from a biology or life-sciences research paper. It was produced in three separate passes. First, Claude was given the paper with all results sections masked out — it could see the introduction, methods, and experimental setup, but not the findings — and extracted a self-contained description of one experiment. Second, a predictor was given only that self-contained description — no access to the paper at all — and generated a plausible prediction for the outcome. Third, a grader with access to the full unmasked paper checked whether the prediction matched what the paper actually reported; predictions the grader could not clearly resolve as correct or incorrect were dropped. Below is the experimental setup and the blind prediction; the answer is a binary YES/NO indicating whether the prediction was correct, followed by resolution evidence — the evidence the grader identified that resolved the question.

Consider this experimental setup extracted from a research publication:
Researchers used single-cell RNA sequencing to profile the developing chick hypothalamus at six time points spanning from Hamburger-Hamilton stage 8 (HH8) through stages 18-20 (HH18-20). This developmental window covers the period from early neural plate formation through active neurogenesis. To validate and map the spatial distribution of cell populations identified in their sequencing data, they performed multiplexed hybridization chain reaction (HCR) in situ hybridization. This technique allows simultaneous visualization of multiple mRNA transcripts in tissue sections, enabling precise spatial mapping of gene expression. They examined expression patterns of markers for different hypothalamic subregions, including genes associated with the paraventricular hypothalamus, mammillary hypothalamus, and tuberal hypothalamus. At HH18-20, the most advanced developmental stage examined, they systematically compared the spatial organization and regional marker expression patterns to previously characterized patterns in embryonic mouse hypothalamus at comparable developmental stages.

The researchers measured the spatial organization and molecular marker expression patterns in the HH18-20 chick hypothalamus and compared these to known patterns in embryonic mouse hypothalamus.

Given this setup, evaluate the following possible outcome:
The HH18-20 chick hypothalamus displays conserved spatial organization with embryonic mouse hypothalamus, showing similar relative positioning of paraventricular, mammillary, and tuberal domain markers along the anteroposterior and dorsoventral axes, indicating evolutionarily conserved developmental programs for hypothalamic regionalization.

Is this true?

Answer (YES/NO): YES